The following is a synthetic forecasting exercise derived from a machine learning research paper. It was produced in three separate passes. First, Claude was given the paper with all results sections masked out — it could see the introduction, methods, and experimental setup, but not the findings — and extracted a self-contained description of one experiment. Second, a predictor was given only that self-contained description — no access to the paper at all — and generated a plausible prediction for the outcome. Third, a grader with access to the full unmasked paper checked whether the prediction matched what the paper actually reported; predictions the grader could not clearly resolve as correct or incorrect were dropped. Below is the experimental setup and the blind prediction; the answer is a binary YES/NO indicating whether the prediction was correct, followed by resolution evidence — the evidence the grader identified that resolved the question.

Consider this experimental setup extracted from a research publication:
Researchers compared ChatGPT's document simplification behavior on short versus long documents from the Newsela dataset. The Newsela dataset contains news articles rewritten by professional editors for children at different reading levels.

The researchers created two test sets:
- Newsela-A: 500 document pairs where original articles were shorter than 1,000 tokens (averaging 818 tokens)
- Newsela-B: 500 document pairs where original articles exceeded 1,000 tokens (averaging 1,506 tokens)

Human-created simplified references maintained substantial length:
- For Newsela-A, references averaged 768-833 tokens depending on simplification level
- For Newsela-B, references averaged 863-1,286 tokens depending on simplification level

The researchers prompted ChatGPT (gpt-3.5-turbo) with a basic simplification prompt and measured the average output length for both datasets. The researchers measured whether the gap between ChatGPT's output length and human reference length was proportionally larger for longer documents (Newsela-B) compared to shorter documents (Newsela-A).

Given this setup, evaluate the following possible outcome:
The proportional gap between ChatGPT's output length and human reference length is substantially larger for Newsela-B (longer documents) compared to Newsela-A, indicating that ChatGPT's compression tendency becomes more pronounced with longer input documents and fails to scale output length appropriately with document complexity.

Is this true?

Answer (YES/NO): NO